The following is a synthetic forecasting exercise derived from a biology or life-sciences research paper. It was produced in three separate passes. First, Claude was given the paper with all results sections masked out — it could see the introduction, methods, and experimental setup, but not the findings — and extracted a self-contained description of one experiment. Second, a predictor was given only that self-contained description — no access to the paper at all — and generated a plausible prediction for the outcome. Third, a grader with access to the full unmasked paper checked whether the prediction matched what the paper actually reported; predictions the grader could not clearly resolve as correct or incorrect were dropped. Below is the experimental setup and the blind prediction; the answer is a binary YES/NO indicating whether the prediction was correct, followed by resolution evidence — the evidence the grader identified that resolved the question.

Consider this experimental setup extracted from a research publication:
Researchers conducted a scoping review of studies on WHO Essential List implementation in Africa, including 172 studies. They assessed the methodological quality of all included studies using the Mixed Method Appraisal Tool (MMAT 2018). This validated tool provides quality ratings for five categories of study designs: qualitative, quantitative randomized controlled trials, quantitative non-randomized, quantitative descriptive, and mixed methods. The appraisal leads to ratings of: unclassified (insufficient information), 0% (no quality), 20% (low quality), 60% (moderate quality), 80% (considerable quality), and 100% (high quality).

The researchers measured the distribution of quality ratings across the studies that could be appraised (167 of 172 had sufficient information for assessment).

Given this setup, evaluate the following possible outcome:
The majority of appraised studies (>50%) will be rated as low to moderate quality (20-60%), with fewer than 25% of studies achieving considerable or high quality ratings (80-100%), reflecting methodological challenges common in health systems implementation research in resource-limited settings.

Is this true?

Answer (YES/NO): NO